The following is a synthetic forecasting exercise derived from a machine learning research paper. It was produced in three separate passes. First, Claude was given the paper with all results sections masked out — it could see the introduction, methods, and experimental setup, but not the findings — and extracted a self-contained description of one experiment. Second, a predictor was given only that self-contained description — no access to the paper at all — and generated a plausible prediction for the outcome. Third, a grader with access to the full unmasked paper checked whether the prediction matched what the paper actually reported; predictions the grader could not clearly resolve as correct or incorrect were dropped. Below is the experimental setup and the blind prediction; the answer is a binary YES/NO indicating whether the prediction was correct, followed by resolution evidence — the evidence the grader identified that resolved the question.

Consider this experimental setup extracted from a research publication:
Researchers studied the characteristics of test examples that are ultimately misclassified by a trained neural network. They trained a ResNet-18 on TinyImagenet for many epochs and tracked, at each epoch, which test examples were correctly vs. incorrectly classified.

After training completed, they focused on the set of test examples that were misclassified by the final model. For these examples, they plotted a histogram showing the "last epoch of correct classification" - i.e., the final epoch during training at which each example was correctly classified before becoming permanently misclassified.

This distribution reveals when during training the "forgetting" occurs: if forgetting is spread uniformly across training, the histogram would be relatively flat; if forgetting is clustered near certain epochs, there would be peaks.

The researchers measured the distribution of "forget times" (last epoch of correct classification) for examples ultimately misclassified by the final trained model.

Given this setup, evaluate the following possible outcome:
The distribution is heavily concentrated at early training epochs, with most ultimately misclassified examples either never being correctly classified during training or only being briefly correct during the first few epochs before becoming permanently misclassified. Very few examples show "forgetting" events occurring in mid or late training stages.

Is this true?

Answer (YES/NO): NO